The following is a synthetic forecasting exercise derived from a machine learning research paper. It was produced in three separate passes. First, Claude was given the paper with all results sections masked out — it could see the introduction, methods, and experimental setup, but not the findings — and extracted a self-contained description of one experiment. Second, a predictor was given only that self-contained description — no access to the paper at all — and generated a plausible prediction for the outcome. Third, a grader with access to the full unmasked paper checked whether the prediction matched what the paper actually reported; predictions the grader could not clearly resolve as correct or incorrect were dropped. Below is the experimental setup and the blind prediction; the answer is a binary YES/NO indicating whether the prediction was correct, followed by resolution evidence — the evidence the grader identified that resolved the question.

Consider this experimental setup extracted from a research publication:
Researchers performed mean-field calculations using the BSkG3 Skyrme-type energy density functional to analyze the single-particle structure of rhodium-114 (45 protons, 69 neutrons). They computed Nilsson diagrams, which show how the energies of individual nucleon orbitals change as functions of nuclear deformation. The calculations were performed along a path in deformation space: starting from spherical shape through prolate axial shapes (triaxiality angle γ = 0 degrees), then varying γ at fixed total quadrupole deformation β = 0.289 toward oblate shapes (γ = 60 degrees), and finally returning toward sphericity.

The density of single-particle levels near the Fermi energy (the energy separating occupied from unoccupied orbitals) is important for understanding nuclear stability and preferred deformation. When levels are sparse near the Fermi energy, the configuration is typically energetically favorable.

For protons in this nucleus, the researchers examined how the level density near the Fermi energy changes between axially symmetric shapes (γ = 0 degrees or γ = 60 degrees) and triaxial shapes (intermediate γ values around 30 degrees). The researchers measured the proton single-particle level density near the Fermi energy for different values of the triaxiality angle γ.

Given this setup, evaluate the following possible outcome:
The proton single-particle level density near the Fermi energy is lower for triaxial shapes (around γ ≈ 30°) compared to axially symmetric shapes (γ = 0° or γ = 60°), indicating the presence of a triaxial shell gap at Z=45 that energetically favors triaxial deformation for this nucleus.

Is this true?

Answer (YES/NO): YES